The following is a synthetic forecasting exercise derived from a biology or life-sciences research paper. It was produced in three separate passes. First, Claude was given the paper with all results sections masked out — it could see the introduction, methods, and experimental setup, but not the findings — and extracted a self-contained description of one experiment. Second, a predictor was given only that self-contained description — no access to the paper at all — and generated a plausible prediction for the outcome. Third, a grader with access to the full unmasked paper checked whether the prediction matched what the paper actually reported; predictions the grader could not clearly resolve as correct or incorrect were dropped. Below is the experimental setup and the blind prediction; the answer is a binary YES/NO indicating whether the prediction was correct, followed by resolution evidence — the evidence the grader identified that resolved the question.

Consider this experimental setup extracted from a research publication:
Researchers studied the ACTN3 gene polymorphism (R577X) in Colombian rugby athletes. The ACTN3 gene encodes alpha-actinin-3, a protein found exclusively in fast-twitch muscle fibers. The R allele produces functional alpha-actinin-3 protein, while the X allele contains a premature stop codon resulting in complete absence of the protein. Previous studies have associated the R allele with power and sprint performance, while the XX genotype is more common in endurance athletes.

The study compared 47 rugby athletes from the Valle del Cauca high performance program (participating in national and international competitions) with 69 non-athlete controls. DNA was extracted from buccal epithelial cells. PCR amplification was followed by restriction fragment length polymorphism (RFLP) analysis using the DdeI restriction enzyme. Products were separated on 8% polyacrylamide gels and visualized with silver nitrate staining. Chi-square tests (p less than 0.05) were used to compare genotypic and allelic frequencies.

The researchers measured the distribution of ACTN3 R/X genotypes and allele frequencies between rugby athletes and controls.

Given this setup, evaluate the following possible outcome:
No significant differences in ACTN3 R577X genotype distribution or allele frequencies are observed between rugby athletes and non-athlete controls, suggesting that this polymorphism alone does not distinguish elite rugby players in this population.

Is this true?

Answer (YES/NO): NO